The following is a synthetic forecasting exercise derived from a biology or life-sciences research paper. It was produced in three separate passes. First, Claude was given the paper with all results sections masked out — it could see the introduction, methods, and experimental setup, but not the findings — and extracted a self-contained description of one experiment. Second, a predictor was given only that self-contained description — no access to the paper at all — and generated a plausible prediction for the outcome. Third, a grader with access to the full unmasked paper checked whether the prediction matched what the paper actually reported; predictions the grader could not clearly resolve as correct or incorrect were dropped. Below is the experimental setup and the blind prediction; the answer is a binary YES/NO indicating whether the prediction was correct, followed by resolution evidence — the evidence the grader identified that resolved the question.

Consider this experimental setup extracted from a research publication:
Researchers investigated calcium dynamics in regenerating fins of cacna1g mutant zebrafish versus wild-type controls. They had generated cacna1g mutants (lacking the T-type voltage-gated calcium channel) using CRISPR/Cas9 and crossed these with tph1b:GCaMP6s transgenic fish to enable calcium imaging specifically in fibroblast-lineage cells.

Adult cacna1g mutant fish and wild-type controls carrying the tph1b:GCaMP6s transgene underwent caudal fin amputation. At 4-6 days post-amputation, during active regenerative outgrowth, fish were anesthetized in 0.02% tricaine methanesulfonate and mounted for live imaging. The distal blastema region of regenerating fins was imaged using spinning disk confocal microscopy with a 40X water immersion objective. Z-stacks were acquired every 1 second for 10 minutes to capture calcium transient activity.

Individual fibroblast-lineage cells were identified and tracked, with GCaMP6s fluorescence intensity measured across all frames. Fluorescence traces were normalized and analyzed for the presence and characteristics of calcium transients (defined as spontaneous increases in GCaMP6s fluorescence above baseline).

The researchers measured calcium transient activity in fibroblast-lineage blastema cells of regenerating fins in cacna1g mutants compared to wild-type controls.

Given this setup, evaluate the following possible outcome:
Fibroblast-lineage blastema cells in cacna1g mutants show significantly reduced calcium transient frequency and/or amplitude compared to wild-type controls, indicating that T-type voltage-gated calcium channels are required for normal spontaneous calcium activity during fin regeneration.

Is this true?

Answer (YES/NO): YES